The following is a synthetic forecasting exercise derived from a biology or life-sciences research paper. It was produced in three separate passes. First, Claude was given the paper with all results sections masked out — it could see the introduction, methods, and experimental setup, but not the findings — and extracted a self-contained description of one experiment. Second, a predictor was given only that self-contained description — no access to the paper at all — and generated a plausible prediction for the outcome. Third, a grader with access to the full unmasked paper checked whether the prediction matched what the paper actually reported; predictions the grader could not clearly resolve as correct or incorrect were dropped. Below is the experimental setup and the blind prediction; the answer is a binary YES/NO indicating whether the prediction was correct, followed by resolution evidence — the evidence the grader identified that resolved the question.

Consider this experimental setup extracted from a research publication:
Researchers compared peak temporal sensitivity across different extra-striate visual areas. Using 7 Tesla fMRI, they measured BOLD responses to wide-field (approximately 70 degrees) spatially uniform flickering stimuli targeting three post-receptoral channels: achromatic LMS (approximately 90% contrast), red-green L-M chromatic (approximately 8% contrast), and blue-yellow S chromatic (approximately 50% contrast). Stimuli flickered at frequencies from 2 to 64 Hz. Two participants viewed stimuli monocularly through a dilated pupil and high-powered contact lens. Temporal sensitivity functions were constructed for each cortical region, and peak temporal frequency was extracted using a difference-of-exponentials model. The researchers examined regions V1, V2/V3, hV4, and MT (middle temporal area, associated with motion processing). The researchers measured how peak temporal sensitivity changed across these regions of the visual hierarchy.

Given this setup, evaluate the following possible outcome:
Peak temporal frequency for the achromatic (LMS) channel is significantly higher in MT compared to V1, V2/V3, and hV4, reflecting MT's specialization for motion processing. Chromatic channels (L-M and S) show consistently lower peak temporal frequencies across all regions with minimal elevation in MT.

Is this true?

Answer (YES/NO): NO